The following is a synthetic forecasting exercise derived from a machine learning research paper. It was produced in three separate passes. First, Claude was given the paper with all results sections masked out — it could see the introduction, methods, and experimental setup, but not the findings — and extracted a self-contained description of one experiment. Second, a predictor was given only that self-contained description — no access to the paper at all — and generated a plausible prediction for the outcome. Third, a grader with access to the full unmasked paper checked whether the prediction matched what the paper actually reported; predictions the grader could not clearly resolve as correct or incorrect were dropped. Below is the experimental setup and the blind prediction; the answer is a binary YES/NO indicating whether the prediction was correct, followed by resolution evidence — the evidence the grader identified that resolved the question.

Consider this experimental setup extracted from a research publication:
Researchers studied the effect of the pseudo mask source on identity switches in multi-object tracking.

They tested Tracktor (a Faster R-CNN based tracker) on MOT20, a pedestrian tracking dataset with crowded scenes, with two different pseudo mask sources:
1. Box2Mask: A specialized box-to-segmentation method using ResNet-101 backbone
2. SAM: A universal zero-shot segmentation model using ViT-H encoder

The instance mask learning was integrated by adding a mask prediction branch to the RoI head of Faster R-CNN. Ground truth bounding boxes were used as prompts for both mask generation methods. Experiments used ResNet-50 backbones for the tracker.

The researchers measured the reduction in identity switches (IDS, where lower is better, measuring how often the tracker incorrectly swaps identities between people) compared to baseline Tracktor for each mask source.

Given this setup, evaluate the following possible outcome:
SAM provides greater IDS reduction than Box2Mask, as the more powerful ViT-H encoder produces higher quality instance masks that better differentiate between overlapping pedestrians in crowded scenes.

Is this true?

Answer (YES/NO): NO